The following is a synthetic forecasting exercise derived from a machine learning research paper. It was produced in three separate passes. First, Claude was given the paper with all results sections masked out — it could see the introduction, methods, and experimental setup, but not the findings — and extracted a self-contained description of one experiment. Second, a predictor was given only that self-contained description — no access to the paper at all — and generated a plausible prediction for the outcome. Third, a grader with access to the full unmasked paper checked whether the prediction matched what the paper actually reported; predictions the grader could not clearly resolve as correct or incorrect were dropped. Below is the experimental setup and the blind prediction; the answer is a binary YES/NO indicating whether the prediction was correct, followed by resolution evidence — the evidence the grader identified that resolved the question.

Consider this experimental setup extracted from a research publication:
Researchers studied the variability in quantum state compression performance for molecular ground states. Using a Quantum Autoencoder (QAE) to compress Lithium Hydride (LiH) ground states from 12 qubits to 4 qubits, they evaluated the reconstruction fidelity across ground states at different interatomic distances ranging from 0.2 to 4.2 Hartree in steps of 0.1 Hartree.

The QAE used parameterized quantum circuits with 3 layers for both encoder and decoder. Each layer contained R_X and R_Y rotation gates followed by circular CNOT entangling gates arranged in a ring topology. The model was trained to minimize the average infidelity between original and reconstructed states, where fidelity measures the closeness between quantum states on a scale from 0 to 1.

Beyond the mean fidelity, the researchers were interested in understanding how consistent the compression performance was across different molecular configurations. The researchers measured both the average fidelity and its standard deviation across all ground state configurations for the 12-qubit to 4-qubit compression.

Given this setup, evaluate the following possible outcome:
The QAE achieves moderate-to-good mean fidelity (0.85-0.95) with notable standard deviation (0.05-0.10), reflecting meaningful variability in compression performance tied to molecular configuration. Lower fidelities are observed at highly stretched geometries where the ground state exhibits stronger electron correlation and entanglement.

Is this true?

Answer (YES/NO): NO